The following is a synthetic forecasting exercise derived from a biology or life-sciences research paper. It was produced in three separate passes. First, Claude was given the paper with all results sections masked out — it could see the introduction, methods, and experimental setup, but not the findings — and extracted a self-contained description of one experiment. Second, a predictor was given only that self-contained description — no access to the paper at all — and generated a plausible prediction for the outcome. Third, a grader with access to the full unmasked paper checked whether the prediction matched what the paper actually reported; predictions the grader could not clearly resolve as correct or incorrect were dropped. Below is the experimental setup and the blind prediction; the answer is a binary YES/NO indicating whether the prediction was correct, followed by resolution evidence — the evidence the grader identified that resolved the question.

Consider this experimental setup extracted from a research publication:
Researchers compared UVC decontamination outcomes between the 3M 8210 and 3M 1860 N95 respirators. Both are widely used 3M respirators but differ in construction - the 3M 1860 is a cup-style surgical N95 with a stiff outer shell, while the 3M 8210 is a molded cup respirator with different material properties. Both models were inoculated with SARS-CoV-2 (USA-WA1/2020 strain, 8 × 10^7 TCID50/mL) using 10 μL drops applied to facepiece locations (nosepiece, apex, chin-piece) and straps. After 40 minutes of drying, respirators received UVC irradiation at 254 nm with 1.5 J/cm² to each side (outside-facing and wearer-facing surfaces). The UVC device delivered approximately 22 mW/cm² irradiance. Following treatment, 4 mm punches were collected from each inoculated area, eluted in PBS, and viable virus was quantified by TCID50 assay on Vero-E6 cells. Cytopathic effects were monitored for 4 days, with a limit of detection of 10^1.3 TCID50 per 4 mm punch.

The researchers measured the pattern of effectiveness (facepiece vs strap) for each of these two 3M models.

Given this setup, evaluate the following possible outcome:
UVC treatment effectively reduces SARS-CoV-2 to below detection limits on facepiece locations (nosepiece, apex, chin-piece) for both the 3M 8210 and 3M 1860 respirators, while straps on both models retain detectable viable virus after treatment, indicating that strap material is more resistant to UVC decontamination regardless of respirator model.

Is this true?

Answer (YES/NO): NO